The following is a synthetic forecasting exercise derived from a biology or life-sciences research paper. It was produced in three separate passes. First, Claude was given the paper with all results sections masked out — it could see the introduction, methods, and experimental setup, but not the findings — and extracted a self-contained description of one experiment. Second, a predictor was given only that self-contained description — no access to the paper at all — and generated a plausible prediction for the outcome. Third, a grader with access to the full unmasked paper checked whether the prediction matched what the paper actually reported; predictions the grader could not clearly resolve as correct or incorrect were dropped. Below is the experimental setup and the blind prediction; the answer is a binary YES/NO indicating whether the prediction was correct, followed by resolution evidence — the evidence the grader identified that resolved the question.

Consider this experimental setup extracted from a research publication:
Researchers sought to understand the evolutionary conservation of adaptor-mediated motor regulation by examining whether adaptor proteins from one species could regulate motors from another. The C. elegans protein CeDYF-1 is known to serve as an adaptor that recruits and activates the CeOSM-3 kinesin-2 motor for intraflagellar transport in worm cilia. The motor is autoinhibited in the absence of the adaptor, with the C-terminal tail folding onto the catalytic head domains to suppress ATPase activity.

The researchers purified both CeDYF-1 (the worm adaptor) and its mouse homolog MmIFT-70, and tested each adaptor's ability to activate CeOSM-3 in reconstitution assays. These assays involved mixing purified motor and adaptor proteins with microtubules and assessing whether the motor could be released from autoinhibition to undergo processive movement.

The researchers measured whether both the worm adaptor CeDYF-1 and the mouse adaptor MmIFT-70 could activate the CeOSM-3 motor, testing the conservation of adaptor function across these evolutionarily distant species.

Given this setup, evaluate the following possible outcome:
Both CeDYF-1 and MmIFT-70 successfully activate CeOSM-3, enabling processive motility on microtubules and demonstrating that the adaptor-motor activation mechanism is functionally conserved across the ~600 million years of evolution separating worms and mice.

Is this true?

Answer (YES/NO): YES